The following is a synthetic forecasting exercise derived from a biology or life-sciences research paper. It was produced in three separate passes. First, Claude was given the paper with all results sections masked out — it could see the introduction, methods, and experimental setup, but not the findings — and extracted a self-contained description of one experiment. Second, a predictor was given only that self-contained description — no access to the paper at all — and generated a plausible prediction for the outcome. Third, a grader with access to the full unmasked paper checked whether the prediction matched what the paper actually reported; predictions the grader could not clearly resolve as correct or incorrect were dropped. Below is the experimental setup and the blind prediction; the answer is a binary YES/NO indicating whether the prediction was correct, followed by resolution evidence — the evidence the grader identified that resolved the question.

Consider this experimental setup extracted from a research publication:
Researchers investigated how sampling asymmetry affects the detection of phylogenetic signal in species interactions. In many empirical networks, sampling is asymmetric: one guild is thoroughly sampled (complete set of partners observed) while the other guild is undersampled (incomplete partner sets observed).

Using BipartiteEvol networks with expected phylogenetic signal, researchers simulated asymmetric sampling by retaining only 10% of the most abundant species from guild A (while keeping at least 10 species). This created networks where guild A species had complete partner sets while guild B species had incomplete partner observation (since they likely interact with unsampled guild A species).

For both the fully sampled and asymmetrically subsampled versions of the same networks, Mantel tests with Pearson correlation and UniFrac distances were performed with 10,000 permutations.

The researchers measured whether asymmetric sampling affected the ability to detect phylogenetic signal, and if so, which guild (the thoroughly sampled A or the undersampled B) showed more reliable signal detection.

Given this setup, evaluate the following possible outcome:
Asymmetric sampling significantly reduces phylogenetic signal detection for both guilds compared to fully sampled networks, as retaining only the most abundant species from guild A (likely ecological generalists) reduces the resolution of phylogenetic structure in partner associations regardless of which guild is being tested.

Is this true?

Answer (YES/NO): NO